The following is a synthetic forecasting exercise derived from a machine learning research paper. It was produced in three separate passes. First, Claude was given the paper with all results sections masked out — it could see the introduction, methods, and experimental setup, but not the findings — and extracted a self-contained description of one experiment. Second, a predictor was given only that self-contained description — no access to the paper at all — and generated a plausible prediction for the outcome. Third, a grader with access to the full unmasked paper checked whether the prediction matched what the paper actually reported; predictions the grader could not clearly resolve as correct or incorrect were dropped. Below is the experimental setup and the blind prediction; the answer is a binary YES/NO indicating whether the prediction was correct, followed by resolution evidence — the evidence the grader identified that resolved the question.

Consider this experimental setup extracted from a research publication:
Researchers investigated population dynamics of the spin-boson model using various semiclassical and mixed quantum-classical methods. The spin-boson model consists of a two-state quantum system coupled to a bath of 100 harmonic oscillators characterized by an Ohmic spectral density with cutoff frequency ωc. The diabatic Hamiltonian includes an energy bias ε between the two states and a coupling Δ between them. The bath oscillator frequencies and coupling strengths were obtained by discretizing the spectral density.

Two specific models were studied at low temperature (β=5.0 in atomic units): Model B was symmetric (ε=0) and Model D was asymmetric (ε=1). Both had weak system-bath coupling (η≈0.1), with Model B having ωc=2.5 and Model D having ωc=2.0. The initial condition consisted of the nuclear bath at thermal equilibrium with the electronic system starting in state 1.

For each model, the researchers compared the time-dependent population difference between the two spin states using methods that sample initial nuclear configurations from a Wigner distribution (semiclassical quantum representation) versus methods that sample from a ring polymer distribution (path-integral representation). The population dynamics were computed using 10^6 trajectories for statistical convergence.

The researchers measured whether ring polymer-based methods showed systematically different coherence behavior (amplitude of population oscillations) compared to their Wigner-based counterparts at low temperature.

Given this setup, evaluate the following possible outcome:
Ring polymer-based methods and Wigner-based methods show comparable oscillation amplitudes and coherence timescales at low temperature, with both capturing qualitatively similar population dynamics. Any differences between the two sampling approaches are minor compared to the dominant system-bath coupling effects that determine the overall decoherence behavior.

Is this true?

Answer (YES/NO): NO